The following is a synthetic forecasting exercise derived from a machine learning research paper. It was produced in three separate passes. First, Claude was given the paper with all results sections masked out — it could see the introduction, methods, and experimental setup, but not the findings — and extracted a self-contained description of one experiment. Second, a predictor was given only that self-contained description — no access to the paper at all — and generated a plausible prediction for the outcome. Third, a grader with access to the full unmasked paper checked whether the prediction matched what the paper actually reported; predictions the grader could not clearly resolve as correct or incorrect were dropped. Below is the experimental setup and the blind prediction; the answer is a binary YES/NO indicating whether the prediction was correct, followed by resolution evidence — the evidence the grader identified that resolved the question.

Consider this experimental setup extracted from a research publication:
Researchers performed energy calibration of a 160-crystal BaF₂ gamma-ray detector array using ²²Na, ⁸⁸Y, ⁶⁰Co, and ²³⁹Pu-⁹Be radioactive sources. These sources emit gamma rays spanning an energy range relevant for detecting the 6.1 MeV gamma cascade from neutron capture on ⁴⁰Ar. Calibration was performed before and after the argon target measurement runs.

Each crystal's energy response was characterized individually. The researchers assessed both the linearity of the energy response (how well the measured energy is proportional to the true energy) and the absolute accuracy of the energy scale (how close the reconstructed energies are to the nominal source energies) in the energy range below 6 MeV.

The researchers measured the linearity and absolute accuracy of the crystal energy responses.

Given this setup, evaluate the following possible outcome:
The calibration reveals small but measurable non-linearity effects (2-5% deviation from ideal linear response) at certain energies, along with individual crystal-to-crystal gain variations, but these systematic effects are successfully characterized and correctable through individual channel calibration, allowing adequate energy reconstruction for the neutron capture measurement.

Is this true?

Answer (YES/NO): NO